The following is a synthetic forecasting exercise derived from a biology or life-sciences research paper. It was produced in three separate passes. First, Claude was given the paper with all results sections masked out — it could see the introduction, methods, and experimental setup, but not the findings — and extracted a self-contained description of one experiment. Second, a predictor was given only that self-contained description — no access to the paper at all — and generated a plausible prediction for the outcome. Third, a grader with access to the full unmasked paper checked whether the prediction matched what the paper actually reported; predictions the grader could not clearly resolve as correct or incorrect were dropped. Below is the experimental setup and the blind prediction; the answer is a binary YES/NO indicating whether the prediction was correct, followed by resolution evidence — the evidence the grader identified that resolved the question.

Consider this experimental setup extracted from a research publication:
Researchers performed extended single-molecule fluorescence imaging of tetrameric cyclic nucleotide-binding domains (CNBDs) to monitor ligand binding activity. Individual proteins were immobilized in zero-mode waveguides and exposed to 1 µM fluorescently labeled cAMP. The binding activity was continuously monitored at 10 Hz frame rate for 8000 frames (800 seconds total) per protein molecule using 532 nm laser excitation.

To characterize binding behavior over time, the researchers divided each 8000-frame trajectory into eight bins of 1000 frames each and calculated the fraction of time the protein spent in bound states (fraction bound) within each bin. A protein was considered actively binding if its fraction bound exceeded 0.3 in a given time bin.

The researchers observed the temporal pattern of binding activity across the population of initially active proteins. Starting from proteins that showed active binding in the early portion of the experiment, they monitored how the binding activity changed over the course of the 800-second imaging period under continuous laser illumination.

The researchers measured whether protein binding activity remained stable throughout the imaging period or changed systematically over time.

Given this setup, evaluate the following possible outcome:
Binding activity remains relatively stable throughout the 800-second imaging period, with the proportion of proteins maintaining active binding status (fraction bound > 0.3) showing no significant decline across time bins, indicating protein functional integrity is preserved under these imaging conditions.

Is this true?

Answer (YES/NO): NO